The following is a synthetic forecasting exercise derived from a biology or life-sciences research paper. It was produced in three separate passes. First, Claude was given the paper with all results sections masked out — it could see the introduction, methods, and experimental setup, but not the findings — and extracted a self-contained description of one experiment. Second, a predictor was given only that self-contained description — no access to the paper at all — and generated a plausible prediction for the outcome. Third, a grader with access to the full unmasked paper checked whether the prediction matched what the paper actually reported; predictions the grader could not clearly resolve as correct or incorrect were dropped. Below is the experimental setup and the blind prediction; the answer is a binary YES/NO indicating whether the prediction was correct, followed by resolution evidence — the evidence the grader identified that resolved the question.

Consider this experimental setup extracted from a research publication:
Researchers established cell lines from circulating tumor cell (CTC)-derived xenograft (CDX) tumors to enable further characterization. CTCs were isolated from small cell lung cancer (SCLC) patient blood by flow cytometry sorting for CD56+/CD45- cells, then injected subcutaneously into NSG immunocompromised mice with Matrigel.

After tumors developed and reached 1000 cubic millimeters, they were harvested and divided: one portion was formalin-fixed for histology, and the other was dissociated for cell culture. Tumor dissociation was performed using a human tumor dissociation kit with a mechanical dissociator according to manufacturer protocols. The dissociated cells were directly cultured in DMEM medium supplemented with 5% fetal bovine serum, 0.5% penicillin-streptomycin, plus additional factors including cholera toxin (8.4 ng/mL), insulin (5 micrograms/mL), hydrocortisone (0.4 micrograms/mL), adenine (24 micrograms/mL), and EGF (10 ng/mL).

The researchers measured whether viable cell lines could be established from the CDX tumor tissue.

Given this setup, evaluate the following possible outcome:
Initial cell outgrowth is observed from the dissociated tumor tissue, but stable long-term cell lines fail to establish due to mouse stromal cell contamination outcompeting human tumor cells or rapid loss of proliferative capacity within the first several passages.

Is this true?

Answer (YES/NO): NO